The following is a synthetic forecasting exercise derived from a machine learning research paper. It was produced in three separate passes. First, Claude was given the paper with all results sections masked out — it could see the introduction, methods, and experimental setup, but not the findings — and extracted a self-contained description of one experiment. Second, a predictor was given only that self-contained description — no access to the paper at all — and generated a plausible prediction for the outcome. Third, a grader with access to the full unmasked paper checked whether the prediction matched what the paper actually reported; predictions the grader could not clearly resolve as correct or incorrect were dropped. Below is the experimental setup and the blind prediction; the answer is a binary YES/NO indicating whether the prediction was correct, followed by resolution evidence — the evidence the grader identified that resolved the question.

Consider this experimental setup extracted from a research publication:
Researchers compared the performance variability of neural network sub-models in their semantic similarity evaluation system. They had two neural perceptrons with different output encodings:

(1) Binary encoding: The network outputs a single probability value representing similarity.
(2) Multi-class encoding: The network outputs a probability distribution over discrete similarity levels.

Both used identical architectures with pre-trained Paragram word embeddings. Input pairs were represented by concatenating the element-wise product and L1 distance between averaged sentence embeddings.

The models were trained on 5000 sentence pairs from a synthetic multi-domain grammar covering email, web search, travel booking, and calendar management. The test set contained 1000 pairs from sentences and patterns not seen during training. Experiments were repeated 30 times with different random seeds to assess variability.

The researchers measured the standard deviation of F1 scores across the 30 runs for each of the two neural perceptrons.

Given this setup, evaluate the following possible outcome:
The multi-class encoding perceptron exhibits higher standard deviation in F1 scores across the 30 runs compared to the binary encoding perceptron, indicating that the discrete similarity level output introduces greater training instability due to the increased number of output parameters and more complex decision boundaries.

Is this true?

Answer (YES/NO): NO